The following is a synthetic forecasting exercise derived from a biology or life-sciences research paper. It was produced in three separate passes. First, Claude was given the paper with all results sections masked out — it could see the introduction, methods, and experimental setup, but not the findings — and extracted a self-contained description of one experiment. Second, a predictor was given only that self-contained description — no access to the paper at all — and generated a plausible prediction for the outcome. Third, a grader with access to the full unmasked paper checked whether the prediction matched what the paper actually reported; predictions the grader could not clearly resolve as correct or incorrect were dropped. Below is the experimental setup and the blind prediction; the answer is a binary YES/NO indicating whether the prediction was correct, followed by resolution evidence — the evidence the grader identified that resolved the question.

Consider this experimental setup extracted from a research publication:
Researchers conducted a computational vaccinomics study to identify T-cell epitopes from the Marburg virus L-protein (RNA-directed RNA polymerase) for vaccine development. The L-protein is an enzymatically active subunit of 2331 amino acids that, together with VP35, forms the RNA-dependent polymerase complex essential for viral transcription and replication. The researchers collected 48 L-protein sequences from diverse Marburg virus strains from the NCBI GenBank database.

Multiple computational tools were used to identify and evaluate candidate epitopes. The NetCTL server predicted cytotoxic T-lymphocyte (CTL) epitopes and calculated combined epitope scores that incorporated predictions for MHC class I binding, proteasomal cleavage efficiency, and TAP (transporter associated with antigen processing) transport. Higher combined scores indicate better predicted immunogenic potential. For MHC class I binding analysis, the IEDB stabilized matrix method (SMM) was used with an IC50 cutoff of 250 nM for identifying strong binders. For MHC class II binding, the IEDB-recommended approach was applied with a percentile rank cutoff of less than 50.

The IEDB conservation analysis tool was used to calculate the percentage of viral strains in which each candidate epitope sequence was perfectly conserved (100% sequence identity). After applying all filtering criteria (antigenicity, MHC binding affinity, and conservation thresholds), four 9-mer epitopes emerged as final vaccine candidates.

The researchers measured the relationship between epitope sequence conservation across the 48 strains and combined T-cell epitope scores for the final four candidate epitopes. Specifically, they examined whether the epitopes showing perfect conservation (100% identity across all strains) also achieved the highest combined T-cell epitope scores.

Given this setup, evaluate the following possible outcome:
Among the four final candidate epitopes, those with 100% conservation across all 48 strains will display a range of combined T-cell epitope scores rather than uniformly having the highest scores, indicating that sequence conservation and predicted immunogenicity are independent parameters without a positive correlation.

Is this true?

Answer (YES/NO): YES